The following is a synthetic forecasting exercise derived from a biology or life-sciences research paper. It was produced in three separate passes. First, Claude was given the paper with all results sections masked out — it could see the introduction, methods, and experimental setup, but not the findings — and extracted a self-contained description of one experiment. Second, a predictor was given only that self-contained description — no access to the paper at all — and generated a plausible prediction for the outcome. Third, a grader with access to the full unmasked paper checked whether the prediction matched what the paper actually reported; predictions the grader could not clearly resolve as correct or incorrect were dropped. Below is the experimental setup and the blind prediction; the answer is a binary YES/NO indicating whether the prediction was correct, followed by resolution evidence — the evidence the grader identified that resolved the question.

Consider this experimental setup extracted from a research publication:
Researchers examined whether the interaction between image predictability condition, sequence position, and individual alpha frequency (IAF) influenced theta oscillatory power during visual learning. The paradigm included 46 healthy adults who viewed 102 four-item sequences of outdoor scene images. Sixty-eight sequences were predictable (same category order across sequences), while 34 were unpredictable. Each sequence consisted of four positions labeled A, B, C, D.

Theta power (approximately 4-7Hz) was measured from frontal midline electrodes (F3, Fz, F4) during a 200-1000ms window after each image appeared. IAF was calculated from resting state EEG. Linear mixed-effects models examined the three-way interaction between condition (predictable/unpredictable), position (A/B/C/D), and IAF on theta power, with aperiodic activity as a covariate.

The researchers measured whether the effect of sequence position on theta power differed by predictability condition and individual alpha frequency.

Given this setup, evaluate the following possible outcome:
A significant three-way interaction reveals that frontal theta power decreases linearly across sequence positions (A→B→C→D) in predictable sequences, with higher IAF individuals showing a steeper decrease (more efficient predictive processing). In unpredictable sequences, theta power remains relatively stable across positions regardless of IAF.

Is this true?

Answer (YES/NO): NO